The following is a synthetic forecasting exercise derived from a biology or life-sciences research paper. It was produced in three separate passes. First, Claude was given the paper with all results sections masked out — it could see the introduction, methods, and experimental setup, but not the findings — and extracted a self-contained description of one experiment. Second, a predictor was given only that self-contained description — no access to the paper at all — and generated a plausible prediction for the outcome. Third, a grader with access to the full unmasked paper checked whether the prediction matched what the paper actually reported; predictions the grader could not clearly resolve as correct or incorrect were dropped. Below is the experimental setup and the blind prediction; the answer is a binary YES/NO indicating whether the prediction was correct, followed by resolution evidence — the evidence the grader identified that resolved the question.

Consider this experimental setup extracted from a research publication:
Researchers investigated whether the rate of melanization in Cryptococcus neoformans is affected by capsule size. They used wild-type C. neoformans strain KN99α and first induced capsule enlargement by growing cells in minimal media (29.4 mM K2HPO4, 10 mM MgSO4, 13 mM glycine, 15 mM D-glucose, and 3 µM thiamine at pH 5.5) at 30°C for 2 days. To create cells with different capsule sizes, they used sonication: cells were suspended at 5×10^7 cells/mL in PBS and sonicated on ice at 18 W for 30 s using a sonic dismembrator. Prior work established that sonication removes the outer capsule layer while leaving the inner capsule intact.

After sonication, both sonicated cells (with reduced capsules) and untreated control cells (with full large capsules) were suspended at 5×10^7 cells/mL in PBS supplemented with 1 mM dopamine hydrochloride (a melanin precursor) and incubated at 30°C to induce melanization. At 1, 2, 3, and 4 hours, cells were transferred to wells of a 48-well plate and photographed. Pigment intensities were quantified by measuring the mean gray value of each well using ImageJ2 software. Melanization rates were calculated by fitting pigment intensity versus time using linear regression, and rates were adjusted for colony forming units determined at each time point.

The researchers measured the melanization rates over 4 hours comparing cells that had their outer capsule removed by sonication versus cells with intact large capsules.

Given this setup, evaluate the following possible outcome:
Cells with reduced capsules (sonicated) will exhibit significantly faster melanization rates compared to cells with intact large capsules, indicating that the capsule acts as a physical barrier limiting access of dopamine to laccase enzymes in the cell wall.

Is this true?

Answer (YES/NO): NO